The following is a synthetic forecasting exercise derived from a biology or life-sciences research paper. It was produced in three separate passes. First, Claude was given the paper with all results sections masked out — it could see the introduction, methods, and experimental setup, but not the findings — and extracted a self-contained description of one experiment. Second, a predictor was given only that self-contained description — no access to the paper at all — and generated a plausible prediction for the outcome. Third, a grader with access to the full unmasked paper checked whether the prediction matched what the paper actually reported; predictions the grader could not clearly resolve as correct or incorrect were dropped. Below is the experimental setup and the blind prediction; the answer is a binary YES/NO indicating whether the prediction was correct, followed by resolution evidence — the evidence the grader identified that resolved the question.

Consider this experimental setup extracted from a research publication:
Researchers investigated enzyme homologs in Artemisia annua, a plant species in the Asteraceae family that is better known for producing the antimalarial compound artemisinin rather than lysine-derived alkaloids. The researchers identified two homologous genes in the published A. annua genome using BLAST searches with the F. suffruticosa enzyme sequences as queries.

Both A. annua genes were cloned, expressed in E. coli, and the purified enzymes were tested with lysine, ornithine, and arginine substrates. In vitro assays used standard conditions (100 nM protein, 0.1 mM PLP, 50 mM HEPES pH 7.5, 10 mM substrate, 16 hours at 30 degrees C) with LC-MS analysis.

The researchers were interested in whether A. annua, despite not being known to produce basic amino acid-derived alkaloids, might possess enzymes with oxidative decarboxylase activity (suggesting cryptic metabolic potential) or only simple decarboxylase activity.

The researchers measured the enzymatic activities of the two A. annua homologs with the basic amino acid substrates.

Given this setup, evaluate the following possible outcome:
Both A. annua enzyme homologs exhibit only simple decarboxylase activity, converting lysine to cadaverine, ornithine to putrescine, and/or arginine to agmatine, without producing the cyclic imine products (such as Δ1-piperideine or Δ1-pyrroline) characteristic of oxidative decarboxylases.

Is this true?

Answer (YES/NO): NO